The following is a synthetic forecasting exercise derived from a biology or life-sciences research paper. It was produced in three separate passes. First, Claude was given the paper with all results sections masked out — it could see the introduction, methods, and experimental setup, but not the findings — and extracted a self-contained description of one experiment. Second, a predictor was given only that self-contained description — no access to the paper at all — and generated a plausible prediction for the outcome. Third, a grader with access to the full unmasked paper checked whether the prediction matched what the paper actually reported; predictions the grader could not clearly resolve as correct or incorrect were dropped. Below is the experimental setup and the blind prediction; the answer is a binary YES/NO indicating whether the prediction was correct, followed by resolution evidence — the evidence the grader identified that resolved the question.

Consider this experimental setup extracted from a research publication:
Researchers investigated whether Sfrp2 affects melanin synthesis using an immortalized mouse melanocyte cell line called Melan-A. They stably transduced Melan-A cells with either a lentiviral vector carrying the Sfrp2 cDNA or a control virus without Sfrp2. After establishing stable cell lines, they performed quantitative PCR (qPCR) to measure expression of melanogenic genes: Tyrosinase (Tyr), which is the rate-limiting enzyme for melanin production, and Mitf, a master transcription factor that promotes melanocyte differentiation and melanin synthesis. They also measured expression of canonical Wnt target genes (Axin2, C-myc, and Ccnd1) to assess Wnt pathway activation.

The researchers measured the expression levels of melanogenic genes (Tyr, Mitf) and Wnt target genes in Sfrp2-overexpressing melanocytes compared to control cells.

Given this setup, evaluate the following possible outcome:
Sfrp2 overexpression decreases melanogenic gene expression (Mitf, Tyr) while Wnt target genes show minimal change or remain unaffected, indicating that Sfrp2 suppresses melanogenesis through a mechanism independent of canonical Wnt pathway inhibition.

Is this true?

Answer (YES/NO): NO